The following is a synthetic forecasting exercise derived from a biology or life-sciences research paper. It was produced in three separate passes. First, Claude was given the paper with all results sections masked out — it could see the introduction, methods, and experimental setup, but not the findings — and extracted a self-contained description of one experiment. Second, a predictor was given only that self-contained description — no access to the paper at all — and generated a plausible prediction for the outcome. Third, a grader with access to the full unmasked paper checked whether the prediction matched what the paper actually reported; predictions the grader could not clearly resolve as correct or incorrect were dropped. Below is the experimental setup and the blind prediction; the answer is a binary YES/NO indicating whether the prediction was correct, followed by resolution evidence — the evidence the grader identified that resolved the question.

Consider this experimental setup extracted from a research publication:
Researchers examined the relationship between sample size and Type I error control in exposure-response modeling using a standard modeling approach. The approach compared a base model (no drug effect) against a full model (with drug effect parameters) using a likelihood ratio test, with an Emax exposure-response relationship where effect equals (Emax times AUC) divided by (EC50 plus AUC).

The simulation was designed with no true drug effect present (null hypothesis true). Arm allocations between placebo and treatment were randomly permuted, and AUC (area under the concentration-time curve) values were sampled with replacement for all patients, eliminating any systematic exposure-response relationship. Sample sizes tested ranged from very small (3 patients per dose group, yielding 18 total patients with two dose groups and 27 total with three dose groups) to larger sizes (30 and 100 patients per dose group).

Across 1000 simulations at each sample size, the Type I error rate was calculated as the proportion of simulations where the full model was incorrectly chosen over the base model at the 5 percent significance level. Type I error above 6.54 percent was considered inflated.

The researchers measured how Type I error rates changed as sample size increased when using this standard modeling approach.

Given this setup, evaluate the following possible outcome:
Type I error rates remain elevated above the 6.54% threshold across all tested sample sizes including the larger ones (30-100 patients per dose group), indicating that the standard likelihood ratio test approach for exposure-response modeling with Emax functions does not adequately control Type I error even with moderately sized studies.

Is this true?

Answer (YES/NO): YES